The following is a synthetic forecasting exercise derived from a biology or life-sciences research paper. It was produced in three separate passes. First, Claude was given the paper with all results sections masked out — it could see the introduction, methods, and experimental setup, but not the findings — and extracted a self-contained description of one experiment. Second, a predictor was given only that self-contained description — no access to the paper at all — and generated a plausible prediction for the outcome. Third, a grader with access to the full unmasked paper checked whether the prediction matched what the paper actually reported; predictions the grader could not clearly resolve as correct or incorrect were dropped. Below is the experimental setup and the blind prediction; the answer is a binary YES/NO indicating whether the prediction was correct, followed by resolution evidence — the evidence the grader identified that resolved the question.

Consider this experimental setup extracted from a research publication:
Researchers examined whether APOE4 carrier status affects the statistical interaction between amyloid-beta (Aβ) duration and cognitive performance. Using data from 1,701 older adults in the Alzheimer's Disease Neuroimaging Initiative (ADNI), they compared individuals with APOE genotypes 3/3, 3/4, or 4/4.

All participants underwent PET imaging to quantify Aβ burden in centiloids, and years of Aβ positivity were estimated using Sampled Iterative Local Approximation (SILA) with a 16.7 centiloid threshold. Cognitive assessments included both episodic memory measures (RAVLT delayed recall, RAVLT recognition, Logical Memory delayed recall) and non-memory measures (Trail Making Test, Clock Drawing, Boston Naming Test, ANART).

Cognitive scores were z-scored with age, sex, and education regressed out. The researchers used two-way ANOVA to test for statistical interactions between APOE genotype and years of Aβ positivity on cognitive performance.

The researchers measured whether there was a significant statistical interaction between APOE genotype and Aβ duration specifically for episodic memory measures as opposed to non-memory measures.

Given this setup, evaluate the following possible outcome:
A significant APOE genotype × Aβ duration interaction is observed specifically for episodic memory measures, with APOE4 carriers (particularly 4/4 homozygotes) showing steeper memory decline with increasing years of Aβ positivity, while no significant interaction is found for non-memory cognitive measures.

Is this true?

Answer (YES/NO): NO